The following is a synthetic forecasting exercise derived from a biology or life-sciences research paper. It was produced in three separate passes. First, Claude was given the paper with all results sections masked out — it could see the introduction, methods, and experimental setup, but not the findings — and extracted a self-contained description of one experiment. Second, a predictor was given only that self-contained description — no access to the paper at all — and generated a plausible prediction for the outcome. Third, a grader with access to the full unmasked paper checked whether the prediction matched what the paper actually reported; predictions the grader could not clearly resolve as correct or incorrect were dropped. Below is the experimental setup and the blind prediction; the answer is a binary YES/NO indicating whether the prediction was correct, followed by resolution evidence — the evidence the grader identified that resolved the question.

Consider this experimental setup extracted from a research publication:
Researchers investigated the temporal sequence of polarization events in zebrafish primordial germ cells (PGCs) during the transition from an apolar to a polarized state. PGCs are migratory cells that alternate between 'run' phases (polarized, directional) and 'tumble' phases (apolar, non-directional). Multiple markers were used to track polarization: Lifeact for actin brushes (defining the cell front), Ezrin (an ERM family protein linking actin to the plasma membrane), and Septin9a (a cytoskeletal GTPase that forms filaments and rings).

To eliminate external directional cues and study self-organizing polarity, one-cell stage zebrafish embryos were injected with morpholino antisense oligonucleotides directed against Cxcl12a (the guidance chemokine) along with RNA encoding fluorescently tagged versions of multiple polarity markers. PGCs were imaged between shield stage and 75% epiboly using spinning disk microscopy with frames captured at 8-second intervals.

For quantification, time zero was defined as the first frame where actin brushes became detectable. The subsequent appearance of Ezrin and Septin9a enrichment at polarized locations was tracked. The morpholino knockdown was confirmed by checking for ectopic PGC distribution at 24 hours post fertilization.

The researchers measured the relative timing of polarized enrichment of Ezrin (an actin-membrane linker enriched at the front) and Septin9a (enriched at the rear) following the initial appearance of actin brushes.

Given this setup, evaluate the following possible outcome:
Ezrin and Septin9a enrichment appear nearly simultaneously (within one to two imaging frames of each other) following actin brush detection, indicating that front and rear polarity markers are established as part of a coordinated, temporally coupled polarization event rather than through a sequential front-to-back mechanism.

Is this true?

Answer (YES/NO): NO